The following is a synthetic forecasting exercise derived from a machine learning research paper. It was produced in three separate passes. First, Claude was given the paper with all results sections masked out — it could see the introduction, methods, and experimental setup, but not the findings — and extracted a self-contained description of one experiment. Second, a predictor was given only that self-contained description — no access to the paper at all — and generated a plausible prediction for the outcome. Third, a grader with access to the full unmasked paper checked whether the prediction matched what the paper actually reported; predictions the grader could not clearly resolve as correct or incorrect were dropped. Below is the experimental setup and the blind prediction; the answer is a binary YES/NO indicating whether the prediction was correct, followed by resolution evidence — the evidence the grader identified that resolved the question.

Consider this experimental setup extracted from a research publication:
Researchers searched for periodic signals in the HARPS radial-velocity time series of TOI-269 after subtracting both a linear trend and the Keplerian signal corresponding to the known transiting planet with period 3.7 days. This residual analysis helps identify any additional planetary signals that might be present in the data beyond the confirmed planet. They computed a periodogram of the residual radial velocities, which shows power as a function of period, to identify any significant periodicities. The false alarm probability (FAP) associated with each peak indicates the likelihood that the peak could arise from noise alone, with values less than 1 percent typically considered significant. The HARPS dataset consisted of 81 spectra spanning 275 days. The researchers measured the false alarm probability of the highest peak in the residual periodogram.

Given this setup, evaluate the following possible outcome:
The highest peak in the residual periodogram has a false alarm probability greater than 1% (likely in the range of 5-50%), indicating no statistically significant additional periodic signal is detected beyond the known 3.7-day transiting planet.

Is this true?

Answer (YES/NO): YES